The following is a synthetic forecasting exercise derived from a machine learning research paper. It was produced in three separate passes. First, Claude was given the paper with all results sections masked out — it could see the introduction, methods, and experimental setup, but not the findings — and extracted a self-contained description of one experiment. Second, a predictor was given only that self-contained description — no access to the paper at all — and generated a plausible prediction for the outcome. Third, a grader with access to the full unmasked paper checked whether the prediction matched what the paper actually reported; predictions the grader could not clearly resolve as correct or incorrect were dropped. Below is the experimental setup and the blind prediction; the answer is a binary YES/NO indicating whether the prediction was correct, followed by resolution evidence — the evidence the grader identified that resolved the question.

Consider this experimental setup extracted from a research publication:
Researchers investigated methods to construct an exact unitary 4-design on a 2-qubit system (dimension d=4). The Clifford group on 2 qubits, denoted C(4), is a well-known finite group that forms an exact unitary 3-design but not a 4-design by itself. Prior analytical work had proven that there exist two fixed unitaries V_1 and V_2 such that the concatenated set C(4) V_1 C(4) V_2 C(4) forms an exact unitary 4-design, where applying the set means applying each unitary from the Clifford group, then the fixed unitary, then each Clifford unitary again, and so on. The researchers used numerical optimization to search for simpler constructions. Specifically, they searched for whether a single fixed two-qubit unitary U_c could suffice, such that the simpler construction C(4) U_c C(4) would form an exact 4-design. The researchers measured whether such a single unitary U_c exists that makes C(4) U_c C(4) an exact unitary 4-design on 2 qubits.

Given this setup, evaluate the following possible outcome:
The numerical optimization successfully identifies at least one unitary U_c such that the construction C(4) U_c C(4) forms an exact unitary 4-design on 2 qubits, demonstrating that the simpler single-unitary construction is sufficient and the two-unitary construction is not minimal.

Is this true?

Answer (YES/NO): YES